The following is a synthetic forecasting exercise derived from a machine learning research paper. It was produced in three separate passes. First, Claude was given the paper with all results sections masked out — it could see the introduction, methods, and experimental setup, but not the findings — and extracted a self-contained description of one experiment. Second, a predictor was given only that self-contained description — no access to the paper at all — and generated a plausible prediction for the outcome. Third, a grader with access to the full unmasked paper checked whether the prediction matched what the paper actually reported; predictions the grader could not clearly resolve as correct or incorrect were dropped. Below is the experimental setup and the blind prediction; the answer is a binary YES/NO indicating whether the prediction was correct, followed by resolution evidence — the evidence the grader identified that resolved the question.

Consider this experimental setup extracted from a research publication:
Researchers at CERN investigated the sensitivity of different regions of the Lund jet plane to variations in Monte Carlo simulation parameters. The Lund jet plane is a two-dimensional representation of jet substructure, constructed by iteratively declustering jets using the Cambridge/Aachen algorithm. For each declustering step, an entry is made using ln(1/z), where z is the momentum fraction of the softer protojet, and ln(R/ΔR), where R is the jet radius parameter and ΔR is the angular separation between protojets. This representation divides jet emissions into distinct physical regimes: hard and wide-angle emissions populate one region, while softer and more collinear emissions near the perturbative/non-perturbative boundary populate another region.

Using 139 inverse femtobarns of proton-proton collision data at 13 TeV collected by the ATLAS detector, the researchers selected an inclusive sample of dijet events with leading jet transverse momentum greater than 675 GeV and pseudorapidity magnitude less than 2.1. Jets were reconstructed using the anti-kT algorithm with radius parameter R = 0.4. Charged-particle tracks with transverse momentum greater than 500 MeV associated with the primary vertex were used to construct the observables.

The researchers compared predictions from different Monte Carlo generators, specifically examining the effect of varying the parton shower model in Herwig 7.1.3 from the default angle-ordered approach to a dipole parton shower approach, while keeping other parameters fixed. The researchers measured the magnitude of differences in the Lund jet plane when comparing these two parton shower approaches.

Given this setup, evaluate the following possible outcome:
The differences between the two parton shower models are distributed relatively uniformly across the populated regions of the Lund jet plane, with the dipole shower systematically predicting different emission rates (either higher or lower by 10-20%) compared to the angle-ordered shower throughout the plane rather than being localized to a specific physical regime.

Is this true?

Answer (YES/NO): NO